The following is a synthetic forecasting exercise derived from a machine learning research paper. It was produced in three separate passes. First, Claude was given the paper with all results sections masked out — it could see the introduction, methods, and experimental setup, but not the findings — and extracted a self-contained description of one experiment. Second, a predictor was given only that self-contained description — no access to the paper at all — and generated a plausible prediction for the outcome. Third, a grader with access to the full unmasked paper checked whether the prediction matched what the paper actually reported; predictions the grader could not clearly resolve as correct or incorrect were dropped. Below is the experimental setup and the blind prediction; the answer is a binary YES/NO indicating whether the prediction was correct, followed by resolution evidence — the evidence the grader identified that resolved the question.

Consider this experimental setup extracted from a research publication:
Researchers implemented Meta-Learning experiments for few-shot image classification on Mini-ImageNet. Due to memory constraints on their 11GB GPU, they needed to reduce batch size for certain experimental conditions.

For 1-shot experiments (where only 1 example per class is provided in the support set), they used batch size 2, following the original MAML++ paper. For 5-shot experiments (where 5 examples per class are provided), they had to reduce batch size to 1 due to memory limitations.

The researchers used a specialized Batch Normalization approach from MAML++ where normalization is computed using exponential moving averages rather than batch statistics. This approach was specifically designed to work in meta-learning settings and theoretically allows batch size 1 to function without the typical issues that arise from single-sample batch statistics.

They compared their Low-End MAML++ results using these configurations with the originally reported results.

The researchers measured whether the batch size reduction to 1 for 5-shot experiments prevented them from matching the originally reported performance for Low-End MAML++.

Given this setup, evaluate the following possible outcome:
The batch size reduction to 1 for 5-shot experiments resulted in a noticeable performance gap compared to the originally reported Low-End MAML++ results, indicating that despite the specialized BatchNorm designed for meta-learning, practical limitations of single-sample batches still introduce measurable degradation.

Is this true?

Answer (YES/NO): NO